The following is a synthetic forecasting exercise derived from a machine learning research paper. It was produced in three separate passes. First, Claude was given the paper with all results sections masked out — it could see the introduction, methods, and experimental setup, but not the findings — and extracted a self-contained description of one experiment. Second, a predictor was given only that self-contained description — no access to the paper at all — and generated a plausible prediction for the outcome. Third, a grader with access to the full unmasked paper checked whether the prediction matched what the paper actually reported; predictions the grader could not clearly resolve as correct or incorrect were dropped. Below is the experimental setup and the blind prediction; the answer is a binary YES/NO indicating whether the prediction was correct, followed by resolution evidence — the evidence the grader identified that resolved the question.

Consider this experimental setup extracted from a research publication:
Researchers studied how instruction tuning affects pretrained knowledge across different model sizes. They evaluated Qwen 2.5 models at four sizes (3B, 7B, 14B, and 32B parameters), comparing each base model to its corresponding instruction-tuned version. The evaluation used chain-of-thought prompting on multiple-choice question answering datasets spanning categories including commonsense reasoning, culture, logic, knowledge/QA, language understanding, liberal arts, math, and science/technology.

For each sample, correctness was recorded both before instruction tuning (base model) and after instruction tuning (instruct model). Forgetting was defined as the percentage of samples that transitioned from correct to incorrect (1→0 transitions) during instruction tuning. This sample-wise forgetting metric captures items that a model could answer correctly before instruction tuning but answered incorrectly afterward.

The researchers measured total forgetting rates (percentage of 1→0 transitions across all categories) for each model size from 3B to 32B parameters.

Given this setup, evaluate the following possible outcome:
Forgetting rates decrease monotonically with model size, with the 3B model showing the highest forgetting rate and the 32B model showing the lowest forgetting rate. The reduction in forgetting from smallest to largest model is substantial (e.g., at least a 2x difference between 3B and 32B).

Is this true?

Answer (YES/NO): NO